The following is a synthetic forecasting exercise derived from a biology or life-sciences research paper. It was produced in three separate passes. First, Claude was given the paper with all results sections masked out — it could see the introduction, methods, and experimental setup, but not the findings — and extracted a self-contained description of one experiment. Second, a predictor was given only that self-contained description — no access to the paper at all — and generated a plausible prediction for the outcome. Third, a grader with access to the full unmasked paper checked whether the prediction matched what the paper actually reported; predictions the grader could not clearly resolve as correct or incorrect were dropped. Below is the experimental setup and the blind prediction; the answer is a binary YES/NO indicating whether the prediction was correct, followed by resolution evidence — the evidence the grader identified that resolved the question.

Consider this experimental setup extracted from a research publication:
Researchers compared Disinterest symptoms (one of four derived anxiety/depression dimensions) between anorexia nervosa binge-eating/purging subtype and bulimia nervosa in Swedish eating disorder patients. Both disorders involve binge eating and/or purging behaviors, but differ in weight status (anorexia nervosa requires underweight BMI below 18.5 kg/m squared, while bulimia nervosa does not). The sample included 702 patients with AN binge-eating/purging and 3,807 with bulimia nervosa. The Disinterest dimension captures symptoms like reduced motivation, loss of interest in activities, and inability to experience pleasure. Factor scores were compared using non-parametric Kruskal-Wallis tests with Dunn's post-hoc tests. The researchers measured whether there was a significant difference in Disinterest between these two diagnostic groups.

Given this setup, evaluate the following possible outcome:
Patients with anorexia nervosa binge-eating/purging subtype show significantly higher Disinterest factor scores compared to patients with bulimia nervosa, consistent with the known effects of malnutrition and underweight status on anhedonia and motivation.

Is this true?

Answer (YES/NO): NO